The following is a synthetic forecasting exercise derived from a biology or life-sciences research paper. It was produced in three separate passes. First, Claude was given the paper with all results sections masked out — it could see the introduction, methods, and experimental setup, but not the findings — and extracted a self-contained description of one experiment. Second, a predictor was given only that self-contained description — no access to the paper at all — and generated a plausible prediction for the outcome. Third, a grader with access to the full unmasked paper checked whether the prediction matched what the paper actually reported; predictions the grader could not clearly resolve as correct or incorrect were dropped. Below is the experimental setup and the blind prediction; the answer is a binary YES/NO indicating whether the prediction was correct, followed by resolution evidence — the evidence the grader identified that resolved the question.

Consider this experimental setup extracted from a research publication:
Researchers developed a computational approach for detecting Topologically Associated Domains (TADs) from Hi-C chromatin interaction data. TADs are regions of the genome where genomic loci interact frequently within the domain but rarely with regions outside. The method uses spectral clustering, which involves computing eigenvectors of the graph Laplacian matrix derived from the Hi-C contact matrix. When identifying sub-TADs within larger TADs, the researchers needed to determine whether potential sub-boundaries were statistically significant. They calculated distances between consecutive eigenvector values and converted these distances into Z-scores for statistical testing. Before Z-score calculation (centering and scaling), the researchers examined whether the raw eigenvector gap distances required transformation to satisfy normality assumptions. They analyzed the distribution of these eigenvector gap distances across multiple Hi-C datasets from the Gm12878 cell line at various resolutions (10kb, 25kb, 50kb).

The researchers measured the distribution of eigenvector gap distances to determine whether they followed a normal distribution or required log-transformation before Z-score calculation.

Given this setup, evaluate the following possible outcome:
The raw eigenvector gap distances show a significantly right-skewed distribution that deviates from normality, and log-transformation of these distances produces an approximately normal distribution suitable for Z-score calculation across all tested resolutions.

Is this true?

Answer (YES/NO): YES